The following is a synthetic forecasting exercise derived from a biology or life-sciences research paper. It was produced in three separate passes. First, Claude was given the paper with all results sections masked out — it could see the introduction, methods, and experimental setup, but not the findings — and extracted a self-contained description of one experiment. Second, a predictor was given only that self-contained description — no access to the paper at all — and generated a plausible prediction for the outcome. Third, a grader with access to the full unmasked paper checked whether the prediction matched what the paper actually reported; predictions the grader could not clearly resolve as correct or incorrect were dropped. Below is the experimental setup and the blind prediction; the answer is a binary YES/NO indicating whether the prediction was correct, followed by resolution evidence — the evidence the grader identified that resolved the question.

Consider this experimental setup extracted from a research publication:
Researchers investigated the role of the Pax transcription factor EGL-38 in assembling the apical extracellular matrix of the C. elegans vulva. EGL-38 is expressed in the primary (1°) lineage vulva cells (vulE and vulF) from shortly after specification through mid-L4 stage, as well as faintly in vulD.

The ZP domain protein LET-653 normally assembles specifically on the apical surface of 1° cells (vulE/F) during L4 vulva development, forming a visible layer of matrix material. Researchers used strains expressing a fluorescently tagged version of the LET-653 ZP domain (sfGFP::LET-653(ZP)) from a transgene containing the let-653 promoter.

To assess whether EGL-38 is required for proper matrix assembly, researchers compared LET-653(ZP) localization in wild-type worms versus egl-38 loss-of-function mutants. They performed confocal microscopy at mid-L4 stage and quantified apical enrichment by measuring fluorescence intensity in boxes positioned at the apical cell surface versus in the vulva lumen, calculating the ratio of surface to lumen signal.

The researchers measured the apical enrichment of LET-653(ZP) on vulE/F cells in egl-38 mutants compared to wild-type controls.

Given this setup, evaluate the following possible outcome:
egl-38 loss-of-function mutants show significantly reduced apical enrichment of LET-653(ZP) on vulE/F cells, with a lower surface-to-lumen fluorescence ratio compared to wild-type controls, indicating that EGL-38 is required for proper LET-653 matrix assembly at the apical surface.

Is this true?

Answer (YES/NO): YES